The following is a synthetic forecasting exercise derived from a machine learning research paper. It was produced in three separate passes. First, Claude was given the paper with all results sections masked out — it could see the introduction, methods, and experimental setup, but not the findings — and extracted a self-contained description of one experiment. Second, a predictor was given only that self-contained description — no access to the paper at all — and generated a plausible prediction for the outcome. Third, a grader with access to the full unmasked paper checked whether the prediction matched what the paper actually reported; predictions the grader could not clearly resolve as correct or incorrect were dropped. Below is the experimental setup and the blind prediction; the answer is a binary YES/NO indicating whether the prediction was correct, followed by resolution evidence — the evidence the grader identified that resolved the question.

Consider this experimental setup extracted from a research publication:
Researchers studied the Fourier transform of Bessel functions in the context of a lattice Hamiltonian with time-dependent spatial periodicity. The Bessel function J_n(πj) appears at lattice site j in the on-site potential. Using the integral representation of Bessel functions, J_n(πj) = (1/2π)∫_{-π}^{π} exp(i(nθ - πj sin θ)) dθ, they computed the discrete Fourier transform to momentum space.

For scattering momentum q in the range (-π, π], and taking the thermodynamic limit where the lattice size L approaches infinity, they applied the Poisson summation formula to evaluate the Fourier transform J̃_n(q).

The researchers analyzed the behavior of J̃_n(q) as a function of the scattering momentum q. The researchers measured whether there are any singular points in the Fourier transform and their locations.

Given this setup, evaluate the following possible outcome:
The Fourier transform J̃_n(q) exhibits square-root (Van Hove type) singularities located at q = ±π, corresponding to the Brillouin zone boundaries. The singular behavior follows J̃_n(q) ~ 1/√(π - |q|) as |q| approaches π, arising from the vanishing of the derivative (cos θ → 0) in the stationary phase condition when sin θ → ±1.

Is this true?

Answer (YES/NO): YES